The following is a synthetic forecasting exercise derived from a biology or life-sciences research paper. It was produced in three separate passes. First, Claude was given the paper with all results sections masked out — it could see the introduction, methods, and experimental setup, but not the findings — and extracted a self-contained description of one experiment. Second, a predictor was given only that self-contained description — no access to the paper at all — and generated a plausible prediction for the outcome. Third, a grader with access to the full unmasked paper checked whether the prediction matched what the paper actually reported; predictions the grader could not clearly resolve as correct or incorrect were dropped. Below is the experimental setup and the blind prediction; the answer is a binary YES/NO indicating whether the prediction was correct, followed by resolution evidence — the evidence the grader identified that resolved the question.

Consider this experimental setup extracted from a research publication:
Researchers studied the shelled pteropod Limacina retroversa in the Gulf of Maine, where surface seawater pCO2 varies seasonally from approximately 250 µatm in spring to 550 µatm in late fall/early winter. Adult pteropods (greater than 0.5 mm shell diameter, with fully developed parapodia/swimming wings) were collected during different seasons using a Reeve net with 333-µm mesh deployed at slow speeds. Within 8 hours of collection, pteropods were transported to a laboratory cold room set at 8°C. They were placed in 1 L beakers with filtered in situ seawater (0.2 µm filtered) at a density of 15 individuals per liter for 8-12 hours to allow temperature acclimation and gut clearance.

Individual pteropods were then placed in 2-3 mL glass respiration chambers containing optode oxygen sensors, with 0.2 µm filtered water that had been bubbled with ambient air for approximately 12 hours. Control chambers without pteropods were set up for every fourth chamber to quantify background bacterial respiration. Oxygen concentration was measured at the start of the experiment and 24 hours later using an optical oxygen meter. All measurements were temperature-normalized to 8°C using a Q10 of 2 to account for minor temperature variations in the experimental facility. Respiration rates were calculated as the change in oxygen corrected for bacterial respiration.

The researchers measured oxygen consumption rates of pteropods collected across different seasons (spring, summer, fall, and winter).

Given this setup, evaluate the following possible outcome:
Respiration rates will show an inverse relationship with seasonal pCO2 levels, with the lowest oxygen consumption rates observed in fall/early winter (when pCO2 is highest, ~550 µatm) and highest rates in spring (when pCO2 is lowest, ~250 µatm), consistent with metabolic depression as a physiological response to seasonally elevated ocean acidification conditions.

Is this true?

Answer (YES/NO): NO